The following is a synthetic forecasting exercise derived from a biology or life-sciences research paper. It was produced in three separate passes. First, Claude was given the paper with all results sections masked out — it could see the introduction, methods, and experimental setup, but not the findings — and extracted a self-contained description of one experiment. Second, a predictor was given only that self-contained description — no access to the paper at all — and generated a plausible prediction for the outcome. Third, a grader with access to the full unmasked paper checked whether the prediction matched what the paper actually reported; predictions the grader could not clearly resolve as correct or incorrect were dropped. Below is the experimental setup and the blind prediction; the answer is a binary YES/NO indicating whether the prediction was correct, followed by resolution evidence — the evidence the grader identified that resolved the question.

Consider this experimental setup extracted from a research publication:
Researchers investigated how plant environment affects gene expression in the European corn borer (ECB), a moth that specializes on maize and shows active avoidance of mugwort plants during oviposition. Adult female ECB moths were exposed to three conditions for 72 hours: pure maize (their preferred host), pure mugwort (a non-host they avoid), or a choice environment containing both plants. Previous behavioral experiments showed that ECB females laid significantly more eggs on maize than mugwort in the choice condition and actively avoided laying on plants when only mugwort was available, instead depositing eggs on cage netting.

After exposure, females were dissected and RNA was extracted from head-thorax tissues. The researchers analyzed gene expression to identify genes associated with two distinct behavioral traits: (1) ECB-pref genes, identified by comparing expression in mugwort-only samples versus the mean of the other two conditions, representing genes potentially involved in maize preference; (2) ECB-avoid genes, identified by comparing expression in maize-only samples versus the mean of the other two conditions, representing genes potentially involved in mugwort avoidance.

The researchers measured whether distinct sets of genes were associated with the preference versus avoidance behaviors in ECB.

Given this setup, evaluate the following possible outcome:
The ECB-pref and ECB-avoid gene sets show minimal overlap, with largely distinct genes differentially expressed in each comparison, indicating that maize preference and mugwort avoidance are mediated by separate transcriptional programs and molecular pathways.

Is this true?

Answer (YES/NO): YES